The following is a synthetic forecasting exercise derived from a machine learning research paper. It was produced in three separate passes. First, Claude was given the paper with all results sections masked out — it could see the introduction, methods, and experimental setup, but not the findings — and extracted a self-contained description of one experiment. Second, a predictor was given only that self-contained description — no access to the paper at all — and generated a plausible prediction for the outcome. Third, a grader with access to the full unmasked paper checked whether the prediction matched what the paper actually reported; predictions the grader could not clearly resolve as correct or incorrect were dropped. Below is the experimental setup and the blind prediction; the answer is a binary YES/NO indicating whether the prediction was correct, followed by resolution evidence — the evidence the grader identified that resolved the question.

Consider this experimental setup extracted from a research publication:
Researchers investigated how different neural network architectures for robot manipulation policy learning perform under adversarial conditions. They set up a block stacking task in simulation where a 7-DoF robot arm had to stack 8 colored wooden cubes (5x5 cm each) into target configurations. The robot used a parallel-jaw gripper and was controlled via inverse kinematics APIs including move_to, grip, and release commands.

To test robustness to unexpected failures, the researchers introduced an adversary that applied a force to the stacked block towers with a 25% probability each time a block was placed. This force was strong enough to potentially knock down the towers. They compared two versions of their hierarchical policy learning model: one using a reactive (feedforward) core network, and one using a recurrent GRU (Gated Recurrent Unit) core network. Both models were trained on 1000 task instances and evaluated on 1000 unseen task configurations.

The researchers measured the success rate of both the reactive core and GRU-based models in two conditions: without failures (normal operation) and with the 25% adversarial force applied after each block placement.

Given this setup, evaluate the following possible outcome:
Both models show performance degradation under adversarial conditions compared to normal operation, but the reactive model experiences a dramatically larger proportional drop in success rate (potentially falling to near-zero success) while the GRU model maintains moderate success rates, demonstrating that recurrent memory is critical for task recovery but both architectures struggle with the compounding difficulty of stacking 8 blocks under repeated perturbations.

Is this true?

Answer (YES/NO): NO